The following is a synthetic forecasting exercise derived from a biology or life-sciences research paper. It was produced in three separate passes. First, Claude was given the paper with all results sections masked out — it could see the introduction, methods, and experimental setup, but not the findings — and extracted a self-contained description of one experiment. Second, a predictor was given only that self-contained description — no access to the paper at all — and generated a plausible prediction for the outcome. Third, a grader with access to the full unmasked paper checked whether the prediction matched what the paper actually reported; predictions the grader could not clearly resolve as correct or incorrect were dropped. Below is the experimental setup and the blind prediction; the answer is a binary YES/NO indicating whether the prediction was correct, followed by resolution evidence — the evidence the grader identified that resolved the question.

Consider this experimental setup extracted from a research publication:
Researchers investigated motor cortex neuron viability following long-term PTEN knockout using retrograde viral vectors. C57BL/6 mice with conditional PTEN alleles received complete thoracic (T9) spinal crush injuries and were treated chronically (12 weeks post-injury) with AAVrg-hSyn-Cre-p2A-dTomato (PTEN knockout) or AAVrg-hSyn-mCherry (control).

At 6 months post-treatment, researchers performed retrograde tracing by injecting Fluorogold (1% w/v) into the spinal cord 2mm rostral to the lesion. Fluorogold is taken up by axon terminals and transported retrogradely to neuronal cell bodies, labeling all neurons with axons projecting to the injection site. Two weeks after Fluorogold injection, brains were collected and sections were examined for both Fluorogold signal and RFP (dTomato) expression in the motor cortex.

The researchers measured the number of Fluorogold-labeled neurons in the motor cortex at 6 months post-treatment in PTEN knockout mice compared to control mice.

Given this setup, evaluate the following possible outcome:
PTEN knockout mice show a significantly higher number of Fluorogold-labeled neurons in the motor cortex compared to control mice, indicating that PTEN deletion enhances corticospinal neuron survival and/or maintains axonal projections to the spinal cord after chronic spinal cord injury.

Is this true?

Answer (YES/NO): NO